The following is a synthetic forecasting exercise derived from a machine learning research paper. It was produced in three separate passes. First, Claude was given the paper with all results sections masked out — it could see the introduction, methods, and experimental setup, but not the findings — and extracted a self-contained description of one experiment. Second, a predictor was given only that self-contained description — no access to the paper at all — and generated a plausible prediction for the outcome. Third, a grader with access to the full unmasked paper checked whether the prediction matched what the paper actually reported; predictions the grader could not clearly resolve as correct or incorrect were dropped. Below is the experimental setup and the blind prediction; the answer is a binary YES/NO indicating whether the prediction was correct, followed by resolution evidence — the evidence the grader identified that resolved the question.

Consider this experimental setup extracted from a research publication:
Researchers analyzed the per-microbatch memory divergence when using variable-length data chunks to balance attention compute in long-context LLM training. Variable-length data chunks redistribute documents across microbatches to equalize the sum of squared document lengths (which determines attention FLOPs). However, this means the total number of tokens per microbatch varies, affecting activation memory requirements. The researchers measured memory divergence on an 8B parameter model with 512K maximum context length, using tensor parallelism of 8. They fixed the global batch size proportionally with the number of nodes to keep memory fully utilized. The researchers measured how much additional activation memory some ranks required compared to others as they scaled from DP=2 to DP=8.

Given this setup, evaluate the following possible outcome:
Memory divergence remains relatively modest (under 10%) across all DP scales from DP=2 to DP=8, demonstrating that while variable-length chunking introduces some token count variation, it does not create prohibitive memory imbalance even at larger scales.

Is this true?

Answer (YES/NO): NO